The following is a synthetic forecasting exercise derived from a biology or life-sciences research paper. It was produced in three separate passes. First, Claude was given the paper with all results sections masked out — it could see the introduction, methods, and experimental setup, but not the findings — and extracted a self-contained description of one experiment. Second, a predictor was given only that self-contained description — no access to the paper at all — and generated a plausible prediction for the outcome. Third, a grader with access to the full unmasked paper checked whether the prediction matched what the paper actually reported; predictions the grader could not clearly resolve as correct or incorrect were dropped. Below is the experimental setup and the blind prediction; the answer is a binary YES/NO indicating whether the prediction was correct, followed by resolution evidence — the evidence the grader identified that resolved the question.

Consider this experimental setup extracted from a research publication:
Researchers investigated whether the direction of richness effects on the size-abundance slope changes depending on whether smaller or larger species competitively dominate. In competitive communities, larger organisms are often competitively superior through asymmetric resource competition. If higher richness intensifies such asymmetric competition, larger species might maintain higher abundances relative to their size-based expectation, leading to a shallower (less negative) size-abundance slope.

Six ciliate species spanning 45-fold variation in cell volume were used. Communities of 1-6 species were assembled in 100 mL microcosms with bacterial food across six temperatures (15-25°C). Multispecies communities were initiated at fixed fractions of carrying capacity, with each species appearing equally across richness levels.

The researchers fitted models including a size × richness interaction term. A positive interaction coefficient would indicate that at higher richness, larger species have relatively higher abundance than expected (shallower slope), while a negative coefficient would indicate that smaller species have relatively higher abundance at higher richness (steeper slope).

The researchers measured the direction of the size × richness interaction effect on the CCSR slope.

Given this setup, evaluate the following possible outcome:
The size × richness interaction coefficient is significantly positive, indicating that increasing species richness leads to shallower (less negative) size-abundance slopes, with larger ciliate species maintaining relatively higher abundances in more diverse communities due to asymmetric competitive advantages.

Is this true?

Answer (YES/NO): NO